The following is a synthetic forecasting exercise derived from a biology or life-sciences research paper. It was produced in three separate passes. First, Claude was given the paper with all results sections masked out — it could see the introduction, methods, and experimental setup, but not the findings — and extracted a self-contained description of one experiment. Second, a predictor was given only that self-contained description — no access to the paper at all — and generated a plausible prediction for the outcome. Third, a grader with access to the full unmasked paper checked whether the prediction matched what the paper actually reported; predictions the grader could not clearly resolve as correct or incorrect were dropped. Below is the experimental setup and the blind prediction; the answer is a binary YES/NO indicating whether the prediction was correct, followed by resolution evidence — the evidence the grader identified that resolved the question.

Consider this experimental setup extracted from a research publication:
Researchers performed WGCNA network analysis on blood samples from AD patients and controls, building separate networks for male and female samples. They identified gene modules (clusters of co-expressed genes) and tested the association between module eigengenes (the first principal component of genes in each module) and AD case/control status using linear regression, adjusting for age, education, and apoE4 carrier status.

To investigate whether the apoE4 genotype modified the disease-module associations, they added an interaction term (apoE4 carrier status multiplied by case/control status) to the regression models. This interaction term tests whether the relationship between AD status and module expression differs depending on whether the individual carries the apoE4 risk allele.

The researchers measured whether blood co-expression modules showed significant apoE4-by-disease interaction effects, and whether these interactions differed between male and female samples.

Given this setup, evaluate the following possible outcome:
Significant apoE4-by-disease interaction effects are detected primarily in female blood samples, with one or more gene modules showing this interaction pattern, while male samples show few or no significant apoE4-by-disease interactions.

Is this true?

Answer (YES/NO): NO